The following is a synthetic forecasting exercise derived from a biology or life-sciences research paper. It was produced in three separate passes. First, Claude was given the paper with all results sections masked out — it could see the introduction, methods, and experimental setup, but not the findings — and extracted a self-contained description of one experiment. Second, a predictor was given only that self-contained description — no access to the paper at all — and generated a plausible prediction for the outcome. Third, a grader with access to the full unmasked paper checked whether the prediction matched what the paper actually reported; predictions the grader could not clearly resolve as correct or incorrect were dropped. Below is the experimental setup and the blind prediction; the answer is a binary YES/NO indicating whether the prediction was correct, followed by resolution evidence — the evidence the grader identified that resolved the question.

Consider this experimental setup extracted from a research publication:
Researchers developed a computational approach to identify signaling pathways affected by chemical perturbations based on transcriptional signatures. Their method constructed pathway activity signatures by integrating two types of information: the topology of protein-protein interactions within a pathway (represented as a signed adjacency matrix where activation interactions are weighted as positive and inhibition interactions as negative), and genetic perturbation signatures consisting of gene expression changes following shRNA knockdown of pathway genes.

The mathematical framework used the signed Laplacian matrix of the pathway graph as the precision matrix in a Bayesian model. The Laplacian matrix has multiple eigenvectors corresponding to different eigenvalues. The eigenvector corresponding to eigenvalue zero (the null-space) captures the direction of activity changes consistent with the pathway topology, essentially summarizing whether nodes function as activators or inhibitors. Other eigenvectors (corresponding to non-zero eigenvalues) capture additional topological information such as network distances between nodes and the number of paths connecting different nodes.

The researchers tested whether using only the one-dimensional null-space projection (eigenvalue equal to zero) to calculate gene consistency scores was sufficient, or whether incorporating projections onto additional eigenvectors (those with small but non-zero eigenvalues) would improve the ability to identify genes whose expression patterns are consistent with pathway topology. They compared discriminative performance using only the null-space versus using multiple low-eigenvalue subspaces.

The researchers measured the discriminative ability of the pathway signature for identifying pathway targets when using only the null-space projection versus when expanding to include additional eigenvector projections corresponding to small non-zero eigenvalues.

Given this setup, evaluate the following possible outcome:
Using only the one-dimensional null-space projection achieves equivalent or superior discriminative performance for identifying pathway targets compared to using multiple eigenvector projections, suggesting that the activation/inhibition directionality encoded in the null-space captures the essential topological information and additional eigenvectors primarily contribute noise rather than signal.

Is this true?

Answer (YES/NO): YES